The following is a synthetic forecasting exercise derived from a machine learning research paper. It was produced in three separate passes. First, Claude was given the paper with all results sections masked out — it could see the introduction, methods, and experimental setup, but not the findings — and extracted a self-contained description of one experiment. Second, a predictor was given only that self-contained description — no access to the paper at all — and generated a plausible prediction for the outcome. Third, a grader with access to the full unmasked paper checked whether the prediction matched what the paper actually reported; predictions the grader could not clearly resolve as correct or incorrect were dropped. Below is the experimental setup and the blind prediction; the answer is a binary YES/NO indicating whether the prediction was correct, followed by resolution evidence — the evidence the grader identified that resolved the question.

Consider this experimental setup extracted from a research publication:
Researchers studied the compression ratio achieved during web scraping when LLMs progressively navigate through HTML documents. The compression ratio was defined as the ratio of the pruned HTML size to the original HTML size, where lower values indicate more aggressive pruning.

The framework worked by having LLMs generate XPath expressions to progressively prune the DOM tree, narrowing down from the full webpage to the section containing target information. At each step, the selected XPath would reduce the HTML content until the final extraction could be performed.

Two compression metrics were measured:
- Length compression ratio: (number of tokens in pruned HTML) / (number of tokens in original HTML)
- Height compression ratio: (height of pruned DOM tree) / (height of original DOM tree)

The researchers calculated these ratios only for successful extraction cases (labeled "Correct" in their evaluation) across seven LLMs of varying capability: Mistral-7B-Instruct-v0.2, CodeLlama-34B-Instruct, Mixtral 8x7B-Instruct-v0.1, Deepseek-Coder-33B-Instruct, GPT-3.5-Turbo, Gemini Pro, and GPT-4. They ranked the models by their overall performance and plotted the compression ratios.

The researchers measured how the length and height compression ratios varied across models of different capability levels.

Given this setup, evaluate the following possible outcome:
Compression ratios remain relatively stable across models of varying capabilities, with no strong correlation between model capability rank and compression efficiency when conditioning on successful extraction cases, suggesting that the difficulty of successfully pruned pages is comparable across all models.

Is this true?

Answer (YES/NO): NO